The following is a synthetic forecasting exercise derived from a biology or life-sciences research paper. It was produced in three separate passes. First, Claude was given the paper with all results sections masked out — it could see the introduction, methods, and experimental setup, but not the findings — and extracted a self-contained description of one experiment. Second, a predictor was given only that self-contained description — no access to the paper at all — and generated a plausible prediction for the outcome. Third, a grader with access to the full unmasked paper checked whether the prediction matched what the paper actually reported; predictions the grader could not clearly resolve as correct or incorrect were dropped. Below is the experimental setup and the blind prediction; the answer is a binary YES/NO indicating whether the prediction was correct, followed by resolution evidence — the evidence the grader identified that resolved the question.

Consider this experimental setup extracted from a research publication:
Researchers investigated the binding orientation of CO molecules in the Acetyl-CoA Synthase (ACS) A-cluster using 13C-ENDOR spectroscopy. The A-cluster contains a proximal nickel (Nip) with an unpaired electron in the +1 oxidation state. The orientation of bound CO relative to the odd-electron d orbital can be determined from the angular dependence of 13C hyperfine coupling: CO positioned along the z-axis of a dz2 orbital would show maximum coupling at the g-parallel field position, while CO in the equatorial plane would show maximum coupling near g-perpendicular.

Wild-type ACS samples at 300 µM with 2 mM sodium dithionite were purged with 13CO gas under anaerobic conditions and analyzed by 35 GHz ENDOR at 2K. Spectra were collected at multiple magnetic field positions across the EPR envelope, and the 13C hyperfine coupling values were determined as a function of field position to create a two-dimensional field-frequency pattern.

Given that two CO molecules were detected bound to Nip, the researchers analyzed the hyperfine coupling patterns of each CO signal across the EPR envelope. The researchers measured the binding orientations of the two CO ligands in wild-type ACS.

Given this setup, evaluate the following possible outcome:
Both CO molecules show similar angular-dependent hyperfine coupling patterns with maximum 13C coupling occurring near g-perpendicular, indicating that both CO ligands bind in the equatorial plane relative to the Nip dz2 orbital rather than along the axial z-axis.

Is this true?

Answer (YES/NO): NO